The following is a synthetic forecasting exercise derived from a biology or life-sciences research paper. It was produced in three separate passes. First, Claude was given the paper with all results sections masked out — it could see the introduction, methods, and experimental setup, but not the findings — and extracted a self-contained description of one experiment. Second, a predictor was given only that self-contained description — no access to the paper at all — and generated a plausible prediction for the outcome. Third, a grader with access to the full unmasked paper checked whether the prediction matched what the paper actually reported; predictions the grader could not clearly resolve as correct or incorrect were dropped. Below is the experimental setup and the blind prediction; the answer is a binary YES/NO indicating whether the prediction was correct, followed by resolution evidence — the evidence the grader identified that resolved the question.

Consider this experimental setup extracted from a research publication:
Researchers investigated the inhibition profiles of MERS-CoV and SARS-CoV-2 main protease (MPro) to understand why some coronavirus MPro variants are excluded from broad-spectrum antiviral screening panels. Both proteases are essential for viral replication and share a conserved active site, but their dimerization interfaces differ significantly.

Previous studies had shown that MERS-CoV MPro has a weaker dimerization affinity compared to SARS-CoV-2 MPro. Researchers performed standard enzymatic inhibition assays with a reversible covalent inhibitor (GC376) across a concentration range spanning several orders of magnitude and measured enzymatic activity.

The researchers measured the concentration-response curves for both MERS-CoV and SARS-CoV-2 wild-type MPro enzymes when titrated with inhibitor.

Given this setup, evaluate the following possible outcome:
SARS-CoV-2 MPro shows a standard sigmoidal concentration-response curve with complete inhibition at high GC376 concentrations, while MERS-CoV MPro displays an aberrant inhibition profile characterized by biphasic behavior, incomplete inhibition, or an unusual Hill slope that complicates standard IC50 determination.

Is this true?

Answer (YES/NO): YES